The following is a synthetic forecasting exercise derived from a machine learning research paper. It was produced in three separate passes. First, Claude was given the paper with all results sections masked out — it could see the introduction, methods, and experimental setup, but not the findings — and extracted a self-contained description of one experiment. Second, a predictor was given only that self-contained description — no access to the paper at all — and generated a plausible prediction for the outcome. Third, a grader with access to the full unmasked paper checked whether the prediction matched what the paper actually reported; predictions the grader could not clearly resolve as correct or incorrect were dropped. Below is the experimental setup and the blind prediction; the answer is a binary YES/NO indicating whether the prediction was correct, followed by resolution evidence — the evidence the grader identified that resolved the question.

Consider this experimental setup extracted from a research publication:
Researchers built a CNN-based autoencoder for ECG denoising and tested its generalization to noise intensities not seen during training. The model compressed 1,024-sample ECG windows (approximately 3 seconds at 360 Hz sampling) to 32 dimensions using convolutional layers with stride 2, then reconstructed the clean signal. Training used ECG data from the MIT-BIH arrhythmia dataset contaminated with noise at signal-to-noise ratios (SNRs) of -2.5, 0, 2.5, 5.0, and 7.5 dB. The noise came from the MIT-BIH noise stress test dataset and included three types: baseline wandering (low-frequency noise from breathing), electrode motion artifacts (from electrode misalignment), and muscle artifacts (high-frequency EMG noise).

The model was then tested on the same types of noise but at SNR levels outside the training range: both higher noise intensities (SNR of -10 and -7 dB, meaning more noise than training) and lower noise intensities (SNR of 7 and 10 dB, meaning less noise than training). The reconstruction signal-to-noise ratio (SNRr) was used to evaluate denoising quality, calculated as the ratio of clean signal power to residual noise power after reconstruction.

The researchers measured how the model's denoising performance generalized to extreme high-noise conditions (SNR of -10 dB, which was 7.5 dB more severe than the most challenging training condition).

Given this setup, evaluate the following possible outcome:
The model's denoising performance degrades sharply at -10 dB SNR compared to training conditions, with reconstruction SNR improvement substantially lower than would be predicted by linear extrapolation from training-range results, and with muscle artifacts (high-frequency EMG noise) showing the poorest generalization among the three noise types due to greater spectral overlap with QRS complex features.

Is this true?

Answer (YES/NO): NO